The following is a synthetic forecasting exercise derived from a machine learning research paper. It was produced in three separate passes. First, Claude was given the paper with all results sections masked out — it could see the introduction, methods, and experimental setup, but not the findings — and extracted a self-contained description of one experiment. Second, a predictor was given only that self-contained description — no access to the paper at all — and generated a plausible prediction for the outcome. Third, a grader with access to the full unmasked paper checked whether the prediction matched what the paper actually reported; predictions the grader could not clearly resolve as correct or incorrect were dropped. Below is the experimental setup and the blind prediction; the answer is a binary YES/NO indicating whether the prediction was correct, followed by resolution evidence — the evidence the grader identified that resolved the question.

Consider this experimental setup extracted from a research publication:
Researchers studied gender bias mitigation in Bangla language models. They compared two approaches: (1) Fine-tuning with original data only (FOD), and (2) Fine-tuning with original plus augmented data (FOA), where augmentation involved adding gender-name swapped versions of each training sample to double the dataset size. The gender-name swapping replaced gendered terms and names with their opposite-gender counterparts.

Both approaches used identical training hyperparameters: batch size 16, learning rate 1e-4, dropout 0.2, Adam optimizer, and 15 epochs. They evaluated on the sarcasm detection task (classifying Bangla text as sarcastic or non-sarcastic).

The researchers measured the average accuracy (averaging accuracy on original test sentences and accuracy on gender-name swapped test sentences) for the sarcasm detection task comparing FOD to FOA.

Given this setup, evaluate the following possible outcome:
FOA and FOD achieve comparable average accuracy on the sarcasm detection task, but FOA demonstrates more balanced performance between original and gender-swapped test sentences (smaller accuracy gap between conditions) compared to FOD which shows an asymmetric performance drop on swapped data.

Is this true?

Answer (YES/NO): NO